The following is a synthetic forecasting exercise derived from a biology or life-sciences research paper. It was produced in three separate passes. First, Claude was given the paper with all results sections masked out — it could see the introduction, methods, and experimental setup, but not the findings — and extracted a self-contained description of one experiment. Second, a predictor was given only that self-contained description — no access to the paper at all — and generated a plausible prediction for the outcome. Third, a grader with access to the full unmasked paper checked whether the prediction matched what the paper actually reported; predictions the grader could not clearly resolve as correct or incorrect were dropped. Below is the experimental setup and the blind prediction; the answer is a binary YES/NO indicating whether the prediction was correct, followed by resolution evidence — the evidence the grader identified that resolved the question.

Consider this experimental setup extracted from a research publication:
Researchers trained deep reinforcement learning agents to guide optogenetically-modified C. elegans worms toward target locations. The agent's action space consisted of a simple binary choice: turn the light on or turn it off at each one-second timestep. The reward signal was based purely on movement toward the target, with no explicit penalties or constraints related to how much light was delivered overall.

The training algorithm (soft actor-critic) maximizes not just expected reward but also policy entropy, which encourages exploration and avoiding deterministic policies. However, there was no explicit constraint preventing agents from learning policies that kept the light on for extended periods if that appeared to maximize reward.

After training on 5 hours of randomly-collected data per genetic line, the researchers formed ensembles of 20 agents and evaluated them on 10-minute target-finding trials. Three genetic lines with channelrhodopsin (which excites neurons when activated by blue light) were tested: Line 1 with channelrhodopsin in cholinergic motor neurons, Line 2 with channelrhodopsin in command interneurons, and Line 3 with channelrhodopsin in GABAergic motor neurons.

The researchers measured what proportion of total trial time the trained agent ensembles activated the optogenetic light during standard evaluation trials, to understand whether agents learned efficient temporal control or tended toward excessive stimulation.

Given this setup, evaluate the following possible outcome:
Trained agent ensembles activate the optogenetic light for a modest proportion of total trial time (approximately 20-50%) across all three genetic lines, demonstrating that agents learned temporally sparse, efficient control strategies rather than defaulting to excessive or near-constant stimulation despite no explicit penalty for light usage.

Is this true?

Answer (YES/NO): YES